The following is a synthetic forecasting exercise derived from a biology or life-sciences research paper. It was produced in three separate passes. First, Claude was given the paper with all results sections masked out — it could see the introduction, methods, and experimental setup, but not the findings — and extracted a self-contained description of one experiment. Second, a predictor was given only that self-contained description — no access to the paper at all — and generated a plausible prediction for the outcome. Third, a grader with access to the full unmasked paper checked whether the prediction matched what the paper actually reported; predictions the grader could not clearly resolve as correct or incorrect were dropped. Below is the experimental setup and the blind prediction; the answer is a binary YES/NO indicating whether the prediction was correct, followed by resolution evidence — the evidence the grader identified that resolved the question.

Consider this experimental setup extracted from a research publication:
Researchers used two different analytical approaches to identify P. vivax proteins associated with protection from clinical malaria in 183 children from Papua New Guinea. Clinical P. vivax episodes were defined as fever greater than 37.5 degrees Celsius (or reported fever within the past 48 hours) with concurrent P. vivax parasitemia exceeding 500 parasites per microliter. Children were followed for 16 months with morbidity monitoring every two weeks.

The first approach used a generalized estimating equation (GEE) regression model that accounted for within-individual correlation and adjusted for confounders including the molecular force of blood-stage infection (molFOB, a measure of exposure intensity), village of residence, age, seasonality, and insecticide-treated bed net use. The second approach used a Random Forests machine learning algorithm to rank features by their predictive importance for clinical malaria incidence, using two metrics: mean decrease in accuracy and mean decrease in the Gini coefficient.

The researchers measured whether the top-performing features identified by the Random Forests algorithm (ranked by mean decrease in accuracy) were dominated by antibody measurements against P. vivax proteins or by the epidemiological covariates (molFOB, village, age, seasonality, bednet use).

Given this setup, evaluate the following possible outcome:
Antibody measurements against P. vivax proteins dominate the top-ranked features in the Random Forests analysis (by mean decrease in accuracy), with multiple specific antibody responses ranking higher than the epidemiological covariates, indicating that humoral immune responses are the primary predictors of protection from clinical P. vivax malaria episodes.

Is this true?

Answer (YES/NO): NO